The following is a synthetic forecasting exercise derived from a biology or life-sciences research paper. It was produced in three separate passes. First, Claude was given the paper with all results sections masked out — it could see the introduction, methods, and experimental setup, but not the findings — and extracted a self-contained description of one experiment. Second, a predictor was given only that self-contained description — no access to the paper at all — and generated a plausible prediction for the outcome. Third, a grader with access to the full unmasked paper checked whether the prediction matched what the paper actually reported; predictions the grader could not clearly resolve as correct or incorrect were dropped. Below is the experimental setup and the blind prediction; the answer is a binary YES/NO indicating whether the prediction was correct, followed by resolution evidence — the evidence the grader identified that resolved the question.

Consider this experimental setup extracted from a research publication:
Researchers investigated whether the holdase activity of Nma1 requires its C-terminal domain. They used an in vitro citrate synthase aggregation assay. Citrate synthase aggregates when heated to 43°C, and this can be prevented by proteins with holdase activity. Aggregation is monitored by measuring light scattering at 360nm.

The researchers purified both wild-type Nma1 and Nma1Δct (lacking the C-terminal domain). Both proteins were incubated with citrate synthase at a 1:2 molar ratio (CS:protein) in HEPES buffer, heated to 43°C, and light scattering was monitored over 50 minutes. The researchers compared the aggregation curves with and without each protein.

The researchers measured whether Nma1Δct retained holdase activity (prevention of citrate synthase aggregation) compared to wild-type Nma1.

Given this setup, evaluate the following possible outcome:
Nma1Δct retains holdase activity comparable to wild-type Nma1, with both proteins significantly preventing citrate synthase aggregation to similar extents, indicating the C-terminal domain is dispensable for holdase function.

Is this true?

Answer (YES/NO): YES